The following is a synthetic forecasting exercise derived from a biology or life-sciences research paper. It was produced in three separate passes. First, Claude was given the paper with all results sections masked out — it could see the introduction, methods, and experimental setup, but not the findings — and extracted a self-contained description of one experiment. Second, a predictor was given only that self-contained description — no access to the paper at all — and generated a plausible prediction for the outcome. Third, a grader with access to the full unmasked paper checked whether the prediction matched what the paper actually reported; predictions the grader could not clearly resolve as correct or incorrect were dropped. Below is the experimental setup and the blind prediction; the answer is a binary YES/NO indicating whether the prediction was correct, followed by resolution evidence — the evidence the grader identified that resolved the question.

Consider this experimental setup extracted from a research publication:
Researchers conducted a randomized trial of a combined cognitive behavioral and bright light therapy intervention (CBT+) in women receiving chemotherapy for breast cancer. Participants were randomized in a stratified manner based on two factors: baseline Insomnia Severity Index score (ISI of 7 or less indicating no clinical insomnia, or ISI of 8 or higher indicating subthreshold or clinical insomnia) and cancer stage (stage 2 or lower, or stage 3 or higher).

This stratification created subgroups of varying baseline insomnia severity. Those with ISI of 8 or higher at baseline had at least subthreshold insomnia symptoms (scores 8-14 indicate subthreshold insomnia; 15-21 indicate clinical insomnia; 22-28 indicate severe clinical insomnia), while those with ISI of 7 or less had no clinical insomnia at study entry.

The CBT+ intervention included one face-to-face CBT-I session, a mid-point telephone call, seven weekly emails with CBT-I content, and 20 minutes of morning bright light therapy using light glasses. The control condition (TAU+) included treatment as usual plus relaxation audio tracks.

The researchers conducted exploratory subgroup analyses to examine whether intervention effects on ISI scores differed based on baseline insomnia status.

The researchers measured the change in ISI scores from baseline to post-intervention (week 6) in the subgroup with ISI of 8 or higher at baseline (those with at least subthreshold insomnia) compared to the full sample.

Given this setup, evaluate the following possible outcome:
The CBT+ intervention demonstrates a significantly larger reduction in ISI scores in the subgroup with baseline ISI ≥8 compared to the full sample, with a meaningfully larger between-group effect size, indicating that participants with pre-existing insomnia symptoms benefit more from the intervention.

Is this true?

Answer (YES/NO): NO